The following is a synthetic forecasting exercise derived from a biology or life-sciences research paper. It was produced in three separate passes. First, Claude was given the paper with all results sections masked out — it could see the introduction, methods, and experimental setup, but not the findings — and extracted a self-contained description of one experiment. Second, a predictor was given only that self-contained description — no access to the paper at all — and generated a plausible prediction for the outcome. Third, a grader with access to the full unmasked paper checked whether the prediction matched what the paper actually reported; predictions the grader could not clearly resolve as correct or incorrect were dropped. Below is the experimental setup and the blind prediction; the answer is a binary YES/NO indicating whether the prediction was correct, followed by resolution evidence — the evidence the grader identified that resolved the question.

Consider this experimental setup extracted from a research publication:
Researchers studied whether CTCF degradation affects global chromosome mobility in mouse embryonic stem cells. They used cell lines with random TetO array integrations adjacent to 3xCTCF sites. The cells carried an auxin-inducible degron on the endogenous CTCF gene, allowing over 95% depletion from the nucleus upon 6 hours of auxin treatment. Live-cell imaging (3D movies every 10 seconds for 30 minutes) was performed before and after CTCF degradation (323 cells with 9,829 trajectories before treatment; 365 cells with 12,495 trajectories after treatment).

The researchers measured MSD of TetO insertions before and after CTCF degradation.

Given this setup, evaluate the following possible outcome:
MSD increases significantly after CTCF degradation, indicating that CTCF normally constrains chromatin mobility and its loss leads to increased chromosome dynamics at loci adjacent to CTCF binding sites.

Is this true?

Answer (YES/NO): NO